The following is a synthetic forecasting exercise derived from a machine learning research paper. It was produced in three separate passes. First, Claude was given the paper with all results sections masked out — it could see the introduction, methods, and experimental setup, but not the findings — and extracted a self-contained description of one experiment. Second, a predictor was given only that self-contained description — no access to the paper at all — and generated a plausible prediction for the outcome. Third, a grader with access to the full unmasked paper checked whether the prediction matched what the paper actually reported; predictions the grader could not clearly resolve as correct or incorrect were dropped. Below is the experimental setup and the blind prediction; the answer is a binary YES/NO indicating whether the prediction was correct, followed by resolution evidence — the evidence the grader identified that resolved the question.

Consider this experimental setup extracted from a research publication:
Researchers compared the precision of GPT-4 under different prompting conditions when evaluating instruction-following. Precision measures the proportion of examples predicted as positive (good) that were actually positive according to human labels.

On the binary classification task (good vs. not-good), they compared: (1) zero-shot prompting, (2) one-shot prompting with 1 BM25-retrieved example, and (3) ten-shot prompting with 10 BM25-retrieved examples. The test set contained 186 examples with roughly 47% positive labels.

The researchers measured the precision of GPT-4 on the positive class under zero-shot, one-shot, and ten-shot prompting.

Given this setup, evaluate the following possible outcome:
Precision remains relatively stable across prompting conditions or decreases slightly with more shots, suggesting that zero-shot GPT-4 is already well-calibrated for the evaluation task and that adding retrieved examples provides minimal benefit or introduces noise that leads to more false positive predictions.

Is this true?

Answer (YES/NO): NO